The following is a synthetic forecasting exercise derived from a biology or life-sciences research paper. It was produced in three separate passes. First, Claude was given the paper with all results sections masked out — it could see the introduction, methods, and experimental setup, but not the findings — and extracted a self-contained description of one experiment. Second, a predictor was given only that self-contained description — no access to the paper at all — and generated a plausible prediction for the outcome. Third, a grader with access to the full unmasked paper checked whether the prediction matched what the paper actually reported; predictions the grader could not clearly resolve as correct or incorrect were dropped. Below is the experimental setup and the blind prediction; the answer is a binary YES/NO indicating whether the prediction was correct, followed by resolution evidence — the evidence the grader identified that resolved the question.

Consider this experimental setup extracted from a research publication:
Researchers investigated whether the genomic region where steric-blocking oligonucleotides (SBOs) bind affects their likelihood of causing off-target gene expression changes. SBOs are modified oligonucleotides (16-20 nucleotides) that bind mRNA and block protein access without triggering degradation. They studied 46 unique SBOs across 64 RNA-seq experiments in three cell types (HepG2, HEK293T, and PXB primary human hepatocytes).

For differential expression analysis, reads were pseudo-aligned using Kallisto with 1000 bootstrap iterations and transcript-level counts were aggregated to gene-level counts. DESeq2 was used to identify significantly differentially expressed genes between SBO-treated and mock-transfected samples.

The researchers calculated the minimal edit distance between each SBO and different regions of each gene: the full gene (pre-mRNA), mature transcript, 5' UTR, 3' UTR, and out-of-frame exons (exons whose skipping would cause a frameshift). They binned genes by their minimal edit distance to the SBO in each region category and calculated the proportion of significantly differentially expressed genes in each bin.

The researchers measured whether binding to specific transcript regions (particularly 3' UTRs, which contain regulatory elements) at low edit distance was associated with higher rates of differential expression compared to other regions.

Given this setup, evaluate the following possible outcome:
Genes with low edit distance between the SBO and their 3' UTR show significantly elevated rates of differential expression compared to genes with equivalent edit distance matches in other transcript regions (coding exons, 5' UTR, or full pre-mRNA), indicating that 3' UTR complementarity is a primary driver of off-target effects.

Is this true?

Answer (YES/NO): NO